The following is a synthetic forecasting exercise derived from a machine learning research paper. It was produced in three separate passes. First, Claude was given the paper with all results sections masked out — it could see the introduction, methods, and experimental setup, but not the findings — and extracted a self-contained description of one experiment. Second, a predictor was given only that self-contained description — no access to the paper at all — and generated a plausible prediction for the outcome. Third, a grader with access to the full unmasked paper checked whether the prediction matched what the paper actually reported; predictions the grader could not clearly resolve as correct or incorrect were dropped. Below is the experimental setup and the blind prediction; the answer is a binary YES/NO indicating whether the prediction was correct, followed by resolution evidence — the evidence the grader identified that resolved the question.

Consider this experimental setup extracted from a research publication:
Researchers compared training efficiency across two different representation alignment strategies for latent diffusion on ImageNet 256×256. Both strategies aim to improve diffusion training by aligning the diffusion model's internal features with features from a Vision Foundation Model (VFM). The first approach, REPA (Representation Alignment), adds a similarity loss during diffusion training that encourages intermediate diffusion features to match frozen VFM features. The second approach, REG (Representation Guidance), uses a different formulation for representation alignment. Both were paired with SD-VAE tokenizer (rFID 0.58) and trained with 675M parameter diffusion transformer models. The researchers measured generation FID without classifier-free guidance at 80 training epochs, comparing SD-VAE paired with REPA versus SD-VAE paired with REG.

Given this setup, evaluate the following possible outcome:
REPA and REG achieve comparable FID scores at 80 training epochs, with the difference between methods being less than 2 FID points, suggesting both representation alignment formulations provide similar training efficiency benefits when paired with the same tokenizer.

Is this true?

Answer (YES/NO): NO